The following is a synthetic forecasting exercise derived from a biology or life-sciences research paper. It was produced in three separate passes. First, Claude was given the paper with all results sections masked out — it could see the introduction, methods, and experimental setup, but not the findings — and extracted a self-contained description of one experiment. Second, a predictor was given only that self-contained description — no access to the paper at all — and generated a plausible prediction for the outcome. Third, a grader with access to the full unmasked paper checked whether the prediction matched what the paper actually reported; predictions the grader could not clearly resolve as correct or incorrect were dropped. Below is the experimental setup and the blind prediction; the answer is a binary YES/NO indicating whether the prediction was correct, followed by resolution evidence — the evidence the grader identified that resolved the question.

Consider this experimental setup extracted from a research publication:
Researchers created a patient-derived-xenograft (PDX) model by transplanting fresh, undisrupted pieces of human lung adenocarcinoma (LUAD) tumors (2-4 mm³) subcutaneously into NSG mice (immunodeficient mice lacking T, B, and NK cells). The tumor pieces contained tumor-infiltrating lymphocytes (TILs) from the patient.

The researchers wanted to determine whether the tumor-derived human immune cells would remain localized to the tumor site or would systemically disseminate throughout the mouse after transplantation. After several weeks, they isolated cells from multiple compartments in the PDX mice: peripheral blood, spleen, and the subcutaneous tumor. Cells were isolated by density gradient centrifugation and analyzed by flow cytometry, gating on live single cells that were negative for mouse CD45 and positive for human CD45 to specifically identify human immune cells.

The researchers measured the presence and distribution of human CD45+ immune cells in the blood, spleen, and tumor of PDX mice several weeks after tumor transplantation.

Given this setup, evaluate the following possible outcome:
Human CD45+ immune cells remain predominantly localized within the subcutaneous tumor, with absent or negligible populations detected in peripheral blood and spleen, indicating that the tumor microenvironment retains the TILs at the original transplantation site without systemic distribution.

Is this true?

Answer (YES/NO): NO